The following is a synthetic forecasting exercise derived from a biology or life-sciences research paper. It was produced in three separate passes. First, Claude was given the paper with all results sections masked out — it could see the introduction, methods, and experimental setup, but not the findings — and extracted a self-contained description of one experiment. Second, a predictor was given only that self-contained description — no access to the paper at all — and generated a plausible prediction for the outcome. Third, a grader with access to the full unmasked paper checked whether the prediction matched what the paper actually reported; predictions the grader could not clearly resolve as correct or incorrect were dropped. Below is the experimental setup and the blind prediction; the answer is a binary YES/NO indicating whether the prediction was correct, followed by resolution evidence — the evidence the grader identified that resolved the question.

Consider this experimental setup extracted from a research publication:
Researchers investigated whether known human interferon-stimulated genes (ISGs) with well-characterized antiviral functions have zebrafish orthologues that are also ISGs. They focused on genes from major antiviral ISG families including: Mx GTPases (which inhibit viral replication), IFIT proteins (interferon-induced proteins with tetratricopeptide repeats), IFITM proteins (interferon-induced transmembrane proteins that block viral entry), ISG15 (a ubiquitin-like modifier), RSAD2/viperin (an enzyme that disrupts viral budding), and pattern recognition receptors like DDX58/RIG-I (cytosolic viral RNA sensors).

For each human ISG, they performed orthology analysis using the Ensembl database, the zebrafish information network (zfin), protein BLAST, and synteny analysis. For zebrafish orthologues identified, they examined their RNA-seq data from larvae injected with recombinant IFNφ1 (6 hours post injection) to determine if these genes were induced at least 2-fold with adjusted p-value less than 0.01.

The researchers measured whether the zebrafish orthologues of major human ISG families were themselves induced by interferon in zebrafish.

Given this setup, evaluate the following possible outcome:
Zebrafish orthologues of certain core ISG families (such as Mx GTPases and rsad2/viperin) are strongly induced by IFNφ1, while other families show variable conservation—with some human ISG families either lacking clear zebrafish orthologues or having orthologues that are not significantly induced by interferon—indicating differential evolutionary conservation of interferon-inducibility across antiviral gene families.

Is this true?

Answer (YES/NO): YES